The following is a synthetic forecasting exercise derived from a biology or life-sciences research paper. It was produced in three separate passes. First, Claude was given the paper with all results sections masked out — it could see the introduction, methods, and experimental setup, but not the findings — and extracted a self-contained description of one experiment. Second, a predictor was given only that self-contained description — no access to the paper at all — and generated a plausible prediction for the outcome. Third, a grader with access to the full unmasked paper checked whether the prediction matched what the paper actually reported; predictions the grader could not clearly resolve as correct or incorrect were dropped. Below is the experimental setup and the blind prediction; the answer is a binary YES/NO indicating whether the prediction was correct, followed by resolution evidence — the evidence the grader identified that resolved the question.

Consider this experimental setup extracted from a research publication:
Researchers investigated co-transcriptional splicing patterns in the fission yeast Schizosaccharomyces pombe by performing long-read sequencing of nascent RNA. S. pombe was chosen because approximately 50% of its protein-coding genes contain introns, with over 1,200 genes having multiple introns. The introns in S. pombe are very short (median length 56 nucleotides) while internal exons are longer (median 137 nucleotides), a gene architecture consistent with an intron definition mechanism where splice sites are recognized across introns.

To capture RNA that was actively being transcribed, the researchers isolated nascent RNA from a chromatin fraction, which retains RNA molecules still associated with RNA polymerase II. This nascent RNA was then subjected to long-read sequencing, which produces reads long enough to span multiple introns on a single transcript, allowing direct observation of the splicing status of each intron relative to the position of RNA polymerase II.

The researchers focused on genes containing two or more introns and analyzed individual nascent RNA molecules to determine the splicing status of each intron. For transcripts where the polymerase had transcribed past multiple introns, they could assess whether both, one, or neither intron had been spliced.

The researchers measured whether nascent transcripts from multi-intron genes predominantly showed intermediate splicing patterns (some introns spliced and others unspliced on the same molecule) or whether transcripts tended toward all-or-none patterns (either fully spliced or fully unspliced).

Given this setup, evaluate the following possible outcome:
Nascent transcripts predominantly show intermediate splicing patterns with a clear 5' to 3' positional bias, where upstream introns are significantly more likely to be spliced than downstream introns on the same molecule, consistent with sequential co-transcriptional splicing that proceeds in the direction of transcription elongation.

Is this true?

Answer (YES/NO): NO